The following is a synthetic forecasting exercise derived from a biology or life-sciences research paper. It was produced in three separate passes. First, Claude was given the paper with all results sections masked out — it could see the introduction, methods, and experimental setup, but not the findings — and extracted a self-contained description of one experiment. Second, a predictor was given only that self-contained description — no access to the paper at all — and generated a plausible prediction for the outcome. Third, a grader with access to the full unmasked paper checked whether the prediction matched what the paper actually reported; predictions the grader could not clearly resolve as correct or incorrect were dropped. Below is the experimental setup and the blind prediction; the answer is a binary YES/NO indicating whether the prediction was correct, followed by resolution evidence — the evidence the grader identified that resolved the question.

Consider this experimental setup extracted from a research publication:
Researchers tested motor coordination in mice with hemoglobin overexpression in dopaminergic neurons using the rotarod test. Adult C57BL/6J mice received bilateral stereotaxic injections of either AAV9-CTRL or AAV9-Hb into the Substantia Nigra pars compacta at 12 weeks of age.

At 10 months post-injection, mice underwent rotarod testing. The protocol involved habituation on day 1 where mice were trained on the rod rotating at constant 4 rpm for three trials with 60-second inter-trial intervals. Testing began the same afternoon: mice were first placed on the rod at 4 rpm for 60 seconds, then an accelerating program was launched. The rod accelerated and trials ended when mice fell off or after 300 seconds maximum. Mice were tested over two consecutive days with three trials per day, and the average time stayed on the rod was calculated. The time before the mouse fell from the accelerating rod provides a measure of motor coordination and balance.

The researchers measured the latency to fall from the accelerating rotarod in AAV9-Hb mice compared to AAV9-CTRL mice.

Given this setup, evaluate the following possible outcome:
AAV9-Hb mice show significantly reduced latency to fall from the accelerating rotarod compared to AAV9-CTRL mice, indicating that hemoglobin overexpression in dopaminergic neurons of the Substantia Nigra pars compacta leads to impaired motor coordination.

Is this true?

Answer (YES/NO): NO